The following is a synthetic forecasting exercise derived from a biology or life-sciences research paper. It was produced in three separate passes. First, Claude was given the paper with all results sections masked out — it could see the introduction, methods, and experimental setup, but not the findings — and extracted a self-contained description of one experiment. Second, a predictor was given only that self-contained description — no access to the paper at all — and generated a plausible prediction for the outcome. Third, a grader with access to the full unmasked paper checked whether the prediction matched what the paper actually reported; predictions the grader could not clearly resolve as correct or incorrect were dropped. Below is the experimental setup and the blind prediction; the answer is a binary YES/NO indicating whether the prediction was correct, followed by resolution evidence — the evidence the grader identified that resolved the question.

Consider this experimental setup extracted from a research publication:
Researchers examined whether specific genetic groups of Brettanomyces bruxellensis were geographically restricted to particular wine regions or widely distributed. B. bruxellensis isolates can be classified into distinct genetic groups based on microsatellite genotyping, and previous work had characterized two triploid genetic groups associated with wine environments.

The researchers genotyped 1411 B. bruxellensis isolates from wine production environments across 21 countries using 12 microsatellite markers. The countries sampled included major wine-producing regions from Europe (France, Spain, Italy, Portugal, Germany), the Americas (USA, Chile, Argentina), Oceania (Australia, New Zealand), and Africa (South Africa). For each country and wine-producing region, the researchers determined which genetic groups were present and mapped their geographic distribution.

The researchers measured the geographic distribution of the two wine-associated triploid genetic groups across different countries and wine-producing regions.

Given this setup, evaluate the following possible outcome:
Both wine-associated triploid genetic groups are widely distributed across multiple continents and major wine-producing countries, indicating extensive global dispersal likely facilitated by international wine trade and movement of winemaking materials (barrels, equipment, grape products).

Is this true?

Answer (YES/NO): YES